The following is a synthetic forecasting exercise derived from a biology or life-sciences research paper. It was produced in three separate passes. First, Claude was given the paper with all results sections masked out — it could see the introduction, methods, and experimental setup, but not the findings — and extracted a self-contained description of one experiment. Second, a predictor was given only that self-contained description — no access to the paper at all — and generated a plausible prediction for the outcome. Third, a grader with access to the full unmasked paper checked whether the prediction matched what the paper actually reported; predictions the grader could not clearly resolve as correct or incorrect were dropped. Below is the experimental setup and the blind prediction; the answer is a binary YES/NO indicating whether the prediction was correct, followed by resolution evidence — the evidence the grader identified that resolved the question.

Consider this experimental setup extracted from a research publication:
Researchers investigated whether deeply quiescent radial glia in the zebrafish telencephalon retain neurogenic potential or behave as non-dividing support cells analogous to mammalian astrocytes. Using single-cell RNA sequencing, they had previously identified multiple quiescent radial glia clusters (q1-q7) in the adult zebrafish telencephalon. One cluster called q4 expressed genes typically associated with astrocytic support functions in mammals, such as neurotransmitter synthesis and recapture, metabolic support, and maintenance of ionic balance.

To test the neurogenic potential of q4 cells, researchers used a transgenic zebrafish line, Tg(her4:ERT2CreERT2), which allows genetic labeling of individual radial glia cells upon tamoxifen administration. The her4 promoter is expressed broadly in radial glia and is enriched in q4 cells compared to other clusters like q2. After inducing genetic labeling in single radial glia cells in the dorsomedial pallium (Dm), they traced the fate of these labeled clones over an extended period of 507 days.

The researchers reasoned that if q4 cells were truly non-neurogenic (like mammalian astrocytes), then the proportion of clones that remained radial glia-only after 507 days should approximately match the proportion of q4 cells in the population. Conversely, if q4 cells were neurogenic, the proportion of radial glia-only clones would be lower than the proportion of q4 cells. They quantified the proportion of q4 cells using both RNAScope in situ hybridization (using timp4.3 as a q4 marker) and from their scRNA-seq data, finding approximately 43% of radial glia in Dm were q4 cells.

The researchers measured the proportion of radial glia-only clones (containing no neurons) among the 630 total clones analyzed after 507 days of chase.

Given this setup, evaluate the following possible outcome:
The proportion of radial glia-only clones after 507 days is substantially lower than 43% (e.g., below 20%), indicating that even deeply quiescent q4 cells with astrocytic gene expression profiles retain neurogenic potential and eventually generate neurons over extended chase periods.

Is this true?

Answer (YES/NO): YES